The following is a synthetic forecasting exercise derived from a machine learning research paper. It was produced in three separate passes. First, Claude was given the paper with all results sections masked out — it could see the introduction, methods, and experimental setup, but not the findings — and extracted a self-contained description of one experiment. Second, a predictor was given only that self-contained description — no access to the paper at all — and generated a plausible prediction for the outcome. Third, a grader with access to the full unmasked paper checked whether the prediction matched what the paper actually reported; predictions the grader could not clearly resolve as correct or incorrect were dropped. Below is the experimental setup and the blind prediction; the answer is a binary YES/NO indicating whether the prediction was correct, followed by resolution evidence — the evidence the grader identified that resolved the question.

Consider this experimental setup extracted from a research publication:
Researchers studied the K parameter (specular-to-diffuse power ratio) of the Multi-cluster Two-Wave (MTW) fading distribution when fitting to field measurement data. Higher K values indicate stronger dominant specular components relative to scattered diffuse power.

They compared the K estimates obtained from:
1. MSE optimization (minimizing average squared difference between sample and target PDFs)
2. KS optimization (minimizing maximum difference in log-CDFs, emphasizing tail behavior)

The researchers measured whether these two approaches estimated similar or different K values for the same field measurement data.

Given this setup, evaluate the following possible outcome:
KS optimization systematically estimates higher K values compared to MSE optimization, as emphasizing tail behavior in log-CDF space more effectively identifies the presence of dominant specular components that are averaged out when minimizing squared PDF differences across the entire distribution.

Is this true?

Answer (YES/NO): NO